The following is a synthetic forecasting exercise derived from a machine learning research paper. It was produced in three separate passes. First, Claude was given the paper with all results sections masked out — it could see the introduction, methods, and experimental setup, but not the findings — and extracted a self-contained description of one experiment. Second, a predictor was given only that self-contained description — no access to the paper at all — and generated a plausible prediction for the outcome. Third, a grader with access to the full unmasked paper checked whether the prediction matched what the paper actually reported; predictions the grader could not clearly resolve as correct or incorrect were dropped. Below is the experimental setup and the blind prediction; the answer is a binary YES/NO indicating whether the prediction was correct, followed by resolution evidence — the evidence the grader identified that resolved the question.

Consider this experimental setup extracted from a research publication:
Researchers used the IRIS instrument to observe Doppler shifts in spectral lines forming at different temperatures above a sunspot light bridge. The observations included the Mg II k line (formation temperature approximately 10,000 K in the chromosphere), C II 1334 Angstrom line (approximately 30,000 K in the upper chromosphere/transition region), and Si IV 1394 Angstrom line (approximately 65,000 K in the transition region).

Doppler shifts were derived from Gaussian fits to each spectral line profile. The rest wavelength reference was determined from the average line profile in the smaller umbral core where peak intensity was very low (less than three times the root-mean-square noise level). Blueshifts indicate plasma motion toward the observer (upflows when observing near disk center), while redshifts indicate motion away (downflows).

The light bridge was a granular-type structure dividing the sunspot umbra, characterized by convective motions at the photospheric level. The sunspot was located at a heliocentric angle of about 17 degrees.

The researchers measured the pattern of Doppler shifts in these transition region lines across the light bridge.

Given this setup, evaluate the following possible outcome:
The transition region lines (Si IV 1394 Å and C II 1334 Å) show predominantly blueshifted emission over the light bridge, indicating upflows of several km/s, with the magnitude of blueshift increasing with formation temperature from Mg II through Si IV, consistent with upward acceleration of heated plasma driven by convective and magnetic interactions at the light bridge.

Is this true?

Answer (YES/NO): NO